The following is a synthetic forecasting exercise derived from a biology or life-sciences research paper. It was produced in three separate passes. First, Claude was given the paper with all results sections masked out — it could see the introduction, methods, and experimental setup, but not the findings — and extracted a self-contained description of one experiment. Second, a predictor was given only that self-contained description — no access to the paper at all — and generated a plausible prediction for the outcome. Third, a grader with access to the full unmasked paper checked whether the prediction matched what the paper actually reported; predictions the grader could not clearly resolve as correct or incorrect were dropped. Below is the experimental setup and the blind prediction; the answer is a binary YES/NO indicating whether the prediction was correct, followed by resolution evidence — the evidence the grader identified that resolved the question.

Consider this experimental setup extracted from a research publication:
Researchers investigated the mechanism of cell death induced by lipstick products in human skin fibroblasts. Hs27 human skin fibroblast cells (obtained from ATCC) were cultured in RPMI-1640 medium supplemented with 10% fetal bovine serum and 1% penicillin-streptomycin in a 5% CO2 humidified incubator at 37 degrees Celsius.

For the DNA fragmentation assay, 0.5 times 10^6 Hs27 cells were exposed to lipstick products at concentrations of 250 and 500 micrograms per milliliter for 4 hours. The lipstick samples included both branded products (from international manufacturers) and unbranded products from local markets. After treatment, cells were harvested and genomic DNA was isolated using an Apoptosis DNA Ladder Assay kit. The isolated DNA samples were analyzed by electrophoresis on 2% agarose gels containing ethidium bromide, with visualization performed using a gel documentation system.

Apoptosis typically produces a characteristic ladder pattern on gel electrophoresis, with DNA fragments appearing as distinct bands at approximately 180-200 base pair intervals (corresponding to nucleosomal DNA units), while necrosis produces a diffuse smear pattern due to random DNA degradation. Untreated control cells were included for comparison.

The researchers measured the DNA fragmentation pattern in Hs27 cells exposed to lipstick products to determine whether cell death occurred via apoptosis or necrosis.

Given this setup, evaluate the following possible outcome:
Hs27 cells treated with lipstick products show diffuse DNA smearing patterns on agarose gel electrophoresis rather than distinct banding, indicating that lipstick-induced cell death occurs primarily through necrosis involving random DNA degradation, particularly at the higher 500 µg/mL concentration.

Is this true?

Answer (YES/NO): NO